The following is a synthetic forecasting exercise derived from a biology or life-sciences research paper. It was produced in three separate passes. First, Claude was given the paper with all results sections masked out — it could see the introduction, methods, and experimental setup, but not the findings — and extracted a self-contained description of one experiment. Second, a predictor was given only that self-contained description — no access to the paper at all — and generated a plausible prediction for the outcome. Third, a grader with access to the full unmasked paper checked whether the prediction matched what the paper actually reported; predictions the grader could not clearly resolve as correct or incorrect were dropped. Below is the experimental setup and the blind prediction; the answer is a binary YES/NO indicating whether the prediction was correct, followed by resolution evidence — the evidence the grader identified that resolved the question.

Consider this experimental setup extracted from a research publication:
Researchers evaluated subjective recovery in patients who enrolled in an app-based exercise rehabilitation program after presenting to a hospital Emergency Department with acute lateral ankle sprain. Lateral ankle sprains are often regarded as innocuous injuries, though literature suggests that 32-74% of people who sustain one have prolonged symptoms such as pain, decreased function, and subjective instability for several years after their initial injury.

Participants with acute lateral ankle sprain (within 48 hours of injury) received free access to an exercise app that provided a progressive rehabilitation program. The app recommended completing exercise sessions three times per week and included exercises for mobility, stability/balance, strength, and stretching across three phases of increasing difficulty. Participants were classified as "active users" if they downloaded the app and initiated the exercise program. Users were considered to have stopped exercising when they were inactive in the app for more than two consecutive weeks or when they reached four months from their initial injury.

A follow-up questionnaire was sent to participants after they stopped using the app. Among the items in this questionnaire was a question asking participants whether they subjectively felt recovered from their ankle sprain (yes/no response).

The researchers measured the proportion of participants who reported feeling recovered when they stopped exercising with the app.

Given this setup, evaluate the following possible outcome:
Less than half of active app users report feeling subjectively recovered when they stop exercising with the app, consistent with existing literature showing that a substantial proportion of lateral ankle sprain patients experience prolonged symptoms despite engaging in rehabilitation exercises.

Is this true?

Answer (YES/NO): YES